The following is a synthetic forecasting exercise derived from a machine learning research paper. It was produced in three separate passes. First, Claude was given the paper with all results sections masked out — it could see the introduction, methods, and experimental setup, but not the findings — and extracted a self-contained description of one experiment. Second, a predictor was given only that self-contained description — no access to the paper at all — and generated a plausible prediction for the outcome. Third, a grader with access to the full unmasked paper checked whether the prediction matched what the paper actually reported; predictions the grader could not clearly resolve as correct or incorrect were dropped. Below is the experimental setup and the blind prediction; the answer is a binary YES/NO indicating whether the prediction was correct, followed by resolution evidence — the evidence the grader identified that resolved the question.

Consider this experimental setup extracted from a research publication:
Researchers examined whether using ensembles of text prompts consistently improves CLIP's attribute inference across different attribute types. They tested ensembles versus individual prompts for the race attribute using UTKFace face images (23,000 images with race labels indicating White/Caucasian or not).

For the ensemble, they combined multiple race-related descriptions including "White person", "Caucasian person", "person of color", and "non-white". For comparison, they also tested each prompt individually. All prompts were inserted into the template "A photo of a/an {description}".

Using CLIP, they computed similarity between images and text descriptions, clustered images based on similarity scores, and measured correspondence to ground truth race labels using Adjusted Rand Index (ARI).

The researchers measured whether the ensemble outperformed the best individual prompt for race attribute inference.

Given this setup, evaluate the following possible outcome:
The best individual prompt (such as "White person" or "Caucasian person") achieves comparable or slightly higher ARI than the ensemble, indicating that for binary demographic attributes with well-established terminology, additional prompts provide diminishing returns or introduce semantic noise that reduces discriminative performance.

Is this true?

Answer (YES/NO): NO